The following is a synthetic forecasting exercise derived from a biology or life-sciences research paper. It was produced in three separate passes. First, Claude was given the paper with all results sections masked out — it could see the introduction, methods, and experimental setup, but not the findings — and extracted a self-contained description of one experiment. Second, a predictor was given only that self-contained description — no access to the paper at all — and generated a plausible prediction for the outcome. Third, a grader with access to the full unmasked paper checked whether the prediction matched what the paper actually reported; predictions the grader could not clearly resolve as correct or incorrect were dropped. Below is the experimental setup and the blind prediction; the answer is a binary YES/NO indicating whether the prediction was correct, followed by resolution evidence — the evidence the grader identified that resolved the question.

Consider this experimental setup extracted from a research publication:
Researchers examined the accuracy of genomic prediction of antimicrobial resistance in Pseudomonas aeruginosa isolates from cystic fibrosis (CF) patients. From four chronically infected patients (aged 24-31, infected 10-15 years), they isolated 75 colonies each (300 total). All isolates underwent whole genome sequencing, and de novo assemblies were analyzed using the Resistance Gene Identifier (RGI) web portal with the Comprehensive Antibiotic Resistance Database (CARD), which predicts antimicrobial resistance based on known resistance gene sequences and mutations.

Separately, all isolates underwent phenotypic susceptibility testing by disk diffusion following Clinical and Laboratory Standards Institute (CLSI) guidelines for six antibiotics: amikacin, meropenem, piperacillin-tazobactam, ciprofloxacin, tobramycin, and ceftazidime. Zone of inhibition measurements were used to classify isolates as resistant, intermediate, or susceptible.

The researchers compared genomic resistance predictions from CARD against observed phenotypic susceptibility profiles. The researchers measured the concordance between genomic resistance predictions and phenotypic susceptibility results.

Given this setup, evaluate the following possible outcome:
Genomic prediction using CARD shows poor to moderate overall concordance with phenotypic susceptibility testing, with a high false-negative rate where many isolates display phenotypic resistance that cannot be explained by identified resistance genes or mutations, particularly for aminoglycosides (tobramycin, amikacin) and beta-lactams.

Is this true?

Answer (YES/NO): YES